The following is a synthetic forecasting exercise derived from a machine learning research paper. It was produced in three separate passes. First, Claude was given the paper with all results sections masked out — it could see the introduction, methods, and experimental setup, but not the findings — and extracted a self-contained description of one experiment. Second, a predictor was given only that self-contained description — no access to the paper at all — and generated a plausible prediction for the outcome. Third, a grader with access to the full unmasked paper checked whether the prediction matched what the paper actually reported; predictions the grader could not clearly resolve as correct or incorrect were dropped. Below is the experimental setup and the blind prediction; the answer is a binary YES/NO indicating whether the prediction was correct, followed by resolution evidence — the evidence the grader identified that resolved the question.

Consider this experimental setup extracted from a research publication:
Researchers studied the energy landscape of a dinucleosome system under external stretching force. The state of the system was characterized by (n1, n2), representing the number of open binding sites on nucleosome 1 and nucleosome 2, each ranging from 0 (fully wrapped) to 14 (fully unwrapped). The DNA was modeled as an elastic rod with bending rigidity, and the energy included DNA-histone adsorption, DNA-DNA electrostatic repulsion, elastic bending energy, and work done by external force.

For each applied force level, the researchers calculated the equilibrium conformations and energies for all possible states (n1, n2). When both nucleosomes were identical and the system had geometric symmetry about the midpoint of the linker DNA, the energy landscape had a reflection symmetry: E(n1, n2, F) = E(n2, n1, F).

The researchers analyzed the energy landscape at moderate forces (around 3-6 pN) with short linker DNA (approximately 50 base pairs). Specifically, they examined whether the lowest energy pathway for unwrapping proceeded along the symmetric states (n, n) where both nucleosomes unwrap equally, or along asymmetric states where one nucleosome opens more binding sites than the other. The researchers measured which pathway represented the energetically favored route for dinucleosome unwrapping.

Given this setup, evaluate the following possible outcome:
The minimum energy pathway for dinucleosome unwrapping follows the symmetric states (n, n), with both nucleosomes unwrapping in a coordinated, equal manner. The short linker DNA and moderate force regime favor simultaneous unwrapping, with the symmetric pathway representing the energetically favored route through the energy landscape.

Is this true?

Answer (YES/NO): NO